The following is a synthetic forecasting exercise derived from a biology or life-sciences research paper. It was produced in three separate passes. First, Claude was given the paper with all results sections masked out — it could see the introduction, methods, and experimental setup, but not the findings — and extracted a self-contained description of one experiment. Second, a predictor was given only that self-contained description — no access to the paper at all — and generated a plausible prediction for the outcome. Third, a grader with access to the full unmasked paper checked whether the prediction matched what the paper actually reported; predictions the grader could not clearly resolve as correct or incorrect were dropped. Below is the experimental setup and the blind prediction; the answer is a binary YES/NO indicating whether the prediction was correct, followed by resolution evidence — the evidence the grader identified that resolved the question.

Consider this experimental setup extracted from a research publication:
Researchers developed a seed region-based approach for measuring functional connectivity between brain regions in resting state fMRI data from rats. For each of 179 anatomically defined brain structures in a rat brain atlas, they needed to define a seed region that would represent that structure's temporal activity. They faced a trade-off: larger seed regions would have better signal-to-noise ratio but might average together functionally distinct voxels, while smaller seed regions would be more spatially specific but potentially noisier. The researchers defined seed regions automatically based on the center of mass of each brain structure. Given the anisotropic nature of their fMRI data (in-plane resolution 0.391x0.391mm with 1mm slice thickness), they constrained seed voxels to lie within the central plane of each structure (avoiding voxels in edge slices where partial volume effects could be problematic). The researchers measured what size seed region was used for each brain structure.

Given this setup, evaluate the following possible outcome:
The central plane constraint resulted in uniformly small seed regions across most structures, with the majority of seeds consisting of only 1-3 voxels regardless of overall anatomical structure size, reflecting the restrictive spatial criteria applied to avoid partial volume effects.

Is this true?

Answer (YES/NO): NO